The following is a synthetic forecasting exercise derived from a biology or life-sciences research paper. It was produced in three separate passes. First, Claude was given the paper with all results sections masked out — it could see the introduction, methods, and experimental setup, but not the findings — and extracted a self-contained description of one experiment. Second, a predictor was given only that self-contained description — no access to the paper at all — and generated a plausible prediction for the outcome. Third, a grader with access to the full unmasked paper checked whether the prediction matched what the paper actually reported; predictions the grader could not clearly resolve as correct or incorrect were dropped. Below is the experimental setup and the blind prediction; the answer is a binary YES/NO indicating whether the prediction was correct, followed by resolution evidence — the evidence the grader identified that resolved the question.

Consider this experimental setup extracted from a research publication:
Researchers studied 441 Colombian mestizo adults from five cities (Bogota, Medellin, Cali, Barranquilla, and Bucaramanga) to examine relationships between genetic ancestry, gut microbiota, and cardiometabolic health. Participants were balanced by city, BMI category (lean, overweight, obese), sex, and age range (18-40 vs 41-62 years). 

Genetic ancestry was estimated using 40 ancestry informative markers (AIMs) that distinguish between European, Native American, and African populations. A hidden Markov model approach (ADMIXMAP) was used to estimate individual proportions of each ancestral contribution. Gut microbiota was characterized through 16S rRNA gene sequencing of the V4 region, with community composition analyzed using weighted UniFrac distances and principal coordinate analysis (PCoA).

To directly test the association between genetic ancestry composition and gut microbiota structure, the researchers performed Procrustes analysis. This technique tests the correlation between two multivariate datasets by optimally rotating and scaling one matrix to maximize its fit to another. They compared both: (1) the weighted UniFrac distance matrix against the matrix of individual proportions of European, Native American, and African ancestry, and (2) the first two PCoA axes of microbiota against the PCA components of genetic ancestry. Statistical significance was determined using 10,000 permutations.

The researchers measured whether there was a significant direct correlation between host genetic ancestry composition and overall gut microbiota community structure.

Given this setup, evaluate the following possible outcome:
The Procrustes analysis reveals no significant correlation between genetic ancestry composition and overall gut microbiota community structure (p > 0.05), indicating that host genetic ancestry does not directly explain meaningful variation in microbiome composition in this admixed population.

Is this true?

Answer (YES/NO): YES